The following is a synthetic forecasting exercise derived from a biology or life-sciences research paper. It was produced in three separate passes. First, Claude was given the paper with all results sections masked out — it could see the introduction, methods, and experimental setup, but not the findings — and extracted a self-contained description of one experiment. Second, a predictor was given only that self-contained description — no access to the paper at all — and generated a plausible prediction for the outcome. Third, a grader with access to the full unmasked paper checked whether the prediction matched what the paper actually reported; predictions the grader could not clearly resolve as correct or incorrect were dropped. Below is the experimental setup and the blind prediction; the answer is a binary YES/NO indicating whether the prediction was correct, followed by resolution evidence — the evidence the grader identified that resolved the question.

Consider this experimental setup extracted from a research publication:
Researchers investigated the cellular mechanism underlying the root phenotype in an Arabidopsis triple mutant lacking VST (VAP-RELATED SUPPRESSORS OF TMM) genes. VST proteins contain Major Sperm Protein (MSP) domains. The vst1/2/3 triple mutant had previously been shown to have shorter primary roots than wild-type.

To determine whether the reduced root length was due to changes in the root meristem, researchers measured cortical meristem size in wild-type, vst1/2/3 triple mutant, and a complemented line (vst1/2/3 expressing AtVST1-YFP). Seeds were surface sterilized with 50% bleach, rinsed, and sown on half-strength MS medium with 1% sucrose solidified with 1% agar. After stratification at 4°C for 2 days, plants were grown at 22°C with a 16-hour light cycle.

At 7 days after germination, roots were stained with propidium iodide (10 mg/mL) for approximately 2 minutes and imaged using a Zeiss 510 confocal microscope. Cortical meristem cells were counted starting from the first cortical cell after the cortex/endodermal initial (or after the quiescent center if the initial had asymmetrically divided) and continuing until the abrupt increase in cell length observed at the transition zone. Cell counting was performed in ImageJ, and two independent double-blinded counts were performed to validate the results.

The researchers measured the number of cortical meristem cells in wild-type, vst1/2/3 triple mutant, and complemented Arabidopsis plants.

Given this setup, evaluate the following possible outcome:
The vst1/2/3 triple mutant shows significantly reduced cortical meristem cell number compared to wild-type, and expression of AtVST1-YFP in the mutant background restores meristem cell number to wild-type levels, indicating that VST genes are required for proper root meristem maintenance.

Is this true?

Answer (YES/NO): YES